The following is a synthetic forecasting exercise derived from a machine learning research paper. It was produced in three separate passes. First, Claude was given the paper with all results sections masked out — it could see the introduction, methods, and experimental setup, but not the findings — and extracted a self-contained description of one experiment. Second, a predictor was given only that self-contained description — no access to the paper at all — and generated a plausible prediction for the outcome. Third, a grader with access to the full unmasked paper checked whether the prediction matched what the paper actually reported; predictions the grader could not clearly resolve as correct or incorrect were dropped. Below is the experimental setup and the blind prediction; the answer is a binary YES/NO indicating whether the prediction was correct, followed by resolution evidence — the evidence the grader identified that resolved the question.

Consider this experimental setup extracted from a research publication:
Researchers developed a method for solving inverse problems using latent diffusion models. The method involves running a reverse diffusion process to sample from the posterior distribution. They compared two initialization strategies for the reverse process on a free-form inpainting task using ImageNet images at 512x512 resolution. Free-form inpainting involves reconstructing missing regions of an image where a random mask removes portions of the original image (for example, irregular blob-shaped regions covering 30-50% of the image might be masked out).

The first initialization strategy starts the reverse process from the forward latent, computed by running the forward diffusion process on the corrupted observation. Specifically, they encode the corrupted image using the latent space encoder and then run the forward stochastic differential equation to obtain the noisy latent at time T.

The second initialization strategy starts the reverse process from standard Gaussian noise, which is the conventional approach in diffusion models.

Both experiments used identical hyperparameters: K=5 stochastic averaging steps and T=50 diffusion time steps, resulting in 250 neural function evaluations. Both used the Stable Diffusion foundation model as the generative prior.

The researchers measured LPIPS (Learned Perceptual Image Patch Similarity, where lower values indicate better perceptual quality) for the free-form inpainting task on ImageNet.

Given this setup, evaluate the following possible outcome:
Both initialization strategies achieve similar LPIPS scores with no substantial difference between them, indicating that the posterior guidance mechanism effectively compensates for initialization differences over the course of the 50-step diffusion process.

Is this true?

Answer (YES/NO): NO